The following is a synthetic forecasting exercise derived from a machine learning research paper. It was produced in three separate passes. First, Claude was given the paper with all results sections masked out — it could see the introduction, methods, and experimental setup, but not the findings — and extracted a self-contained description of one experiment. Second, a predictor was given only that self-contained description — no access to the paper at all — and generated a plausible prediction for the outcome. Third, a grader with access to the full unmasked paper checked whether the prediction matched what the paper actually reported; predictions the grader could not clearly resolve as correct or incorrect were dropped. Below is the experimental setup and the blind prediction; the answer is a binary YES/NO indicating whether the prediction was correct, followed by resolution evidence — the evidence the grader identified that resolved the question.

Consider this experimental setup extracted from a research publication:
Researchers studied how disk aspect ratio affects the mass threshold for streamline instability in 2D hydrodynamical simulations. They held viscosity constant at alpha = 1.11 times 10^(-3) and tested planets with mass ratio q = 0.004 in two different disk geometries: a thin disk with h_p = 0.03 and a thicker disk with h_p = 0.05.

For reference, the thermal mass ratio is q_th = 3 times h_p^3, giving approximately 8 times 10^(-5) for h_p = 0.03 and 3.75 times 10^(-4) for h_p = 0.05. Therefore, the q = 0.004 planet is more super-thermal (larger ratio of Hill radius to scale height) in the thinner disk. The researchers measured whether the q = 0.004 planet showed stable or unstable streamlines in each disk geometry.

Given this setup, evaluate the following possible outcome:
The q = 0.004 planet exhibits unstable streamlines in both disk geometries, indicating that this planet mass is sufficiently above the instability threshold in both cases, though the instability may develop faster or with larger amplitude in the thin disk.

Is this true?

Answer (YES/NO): YES